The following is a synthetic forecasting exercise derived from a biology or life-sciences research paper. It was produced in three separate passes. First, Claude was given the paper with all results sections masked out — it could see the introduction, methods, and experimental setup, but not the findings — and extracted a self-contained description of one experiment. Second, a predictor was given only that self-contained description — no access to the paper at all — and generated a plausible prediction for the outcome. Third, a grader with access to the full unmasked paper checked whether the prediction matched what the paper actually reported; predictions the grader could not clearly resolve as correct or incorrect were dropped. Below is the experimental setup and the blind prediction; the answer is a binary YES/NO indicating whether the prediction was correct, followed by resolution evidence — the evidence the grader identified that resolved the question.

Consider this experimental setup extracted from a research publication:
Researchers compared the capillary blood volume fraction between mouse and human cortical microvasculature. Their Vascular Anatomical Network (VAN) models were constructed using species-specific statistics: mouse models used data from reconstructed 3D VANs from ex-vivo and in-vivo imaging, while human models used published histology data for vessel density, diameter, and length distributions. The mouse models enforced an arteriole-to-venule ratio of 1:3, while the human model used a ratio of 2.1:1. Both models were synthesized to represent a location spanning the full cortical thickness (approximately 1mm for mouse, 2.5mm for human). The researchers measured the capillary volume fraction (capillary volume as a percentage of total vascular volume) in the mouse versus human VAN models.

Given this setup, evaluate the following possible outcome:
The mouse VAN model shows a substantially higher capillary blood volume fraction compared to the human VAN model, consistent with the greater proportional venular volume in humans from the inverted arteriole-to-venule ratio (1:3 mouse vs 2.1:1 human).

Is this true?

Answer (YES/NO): YES